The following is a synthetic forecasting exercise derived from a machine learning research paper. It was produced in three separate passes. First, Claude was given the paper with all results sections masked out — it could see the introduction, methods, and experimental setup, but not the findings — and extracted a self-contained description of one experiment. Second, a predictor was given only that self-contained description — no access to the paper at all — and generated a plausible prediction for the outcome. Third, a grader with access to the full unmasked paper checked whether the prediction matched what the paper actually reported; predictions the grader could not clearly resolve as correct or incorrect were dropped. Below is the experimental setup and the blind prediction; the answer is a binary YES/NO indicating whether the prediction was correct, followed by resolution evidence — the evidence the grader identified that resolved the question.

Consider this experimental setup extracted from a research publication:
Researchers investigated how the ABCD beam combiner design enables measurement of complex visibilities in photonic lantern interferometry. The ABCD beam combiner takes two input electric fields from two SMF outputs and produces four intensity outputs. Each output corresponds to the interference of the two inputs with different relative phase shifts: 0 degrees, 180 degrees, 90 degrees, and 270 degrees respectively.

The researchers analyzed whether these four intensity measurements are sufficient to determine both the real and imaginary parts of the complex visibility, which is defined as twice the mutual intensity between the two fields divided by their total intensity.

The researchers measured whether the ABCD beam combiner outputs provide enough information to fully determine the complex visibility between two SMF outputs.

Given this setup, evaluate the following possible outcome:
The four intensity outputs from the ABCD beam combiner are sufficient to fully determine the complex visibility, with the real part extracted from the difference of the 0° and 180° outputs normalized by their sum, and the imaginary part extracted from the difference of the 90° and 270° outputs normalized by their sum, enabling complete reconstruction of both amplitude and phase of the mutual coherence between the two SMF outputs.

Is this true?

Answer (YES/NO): NO